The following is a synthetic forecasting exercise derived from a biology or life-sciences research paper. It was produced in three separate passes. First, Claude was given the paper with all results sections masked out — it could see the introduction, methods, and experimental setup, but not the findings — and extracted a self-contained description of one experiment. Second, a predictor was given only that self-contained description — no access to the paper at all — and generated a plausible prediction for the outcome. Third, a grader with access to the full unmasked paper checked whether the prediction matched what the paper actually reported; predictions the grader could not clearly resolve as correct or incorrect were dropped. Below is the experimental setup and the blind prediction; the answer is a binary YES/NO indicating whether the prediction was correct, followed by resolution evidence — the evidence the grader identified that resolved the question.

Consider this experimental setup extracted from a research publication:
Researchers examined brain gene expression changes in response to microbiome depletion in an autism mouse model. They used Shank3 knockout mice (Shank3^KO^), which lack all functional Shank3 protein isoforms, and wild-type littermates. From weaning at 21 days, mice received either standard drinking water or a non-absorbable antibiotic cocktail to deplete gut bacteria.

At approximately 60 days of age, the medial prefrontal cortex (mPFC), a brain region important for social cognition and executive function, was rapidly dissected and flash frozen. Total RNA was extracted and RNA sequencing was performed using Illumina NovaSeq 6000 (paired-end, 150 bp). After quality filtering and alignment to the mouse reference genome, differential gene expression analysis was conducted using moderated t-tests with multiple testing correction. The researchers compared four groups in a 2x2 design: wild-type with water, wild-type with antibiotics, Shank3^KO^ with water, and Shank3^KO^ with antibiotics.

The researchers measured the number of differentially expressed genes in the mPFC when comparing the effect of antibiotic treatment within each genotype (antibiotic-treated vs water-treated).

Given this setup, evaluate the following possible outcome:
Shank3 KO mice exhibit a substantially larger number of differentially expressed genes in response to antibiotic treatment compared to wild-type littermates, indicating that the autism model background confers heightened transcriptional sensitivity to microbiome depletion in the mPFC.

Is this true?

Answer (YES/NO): YES